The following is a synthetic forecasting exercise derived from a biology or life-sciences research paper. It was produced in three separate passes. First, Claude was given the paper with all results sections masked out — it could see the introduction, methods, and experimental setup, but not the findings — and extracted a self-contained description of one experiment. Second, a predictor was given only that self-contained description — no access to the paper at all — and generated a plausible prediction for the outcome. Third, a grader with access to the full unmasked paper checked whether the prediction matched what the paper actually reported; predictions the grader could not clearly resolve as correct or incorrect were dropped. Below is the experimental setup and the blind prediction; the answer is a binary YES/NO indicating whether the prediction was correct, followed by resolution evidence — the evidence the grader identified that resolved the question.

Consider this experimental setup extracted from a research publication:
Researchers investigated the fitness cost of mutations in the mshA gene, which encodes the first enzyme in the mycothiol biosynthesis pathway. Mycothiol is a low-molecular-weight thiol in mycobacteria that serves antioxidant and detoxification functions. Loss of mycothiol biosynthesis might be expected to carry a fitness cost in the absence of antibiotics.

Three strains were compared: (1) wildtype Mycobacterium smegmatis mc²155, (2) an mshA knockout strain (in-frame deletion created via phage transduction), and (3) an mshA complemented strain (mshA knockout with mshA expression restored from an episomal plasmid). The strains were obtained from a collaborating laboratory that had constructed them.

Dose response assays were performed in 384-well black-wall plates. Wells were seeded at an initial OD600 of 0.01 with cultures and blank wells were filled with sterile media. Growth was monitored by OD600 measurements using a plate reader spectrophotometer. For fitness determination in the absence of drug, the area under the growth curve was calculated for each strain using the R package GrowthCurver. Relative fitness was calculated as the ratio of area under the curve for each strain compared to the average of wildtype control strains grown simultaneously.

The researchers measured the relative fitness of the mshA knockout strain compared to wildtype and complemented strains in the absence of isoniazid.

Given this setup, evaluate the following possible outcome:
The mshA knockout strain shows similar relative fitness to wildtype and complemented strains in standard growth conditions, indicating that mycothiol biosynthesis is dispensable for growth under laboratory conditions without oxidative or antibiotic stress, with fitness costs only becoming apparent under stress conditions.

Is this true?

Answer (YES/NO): NO